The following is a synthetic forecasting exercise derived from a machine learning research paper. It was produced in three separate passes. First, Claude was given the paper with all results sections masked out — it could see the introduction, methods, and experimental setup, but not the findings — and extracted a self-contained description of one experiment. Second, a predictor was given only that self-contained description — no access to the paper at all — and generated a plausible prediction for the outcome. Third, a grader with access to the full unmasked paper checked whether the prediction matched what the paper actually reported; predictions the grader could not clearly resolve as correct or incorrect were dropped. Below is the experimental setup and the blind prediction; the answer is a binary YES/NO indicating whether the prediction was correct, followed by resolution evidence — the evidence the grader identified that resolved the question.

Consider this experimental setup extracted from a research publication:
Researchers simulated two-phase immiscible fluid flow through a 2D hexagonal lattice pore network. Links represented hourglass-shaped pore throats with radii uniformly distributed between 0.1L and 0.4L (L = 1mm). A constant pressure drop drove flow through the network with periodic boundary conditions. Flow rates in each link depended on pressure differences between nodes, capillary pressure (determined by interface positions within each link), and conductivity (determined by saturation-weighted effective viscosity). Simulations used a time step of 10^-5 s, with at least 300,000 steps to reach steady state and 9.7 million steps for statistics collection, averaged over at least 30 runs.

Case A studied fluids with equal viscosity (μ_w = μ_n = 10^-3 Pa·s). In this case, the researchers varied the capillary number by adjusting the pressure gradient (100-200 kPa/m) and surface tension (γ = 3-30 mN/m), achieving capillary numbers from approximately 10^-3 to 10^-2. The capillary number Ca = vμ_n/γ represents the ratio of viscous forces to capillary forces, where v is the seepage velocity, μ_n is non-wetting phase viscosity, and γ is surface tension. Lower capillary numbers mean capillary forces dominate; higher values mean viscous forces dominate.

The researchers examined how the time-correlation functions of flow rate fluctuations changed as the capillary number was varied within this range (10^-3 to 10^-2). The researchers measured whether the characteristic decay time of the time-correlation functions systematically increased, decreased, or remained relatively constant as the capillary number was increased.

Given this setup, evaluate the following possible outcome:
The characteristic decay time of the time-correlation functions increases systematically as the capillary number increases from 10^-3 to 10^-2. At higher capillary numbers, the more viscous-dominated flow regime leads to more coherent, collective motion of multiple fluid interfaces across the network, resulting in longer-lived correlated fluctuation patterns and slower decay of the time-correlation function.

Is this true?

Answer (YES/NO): NO